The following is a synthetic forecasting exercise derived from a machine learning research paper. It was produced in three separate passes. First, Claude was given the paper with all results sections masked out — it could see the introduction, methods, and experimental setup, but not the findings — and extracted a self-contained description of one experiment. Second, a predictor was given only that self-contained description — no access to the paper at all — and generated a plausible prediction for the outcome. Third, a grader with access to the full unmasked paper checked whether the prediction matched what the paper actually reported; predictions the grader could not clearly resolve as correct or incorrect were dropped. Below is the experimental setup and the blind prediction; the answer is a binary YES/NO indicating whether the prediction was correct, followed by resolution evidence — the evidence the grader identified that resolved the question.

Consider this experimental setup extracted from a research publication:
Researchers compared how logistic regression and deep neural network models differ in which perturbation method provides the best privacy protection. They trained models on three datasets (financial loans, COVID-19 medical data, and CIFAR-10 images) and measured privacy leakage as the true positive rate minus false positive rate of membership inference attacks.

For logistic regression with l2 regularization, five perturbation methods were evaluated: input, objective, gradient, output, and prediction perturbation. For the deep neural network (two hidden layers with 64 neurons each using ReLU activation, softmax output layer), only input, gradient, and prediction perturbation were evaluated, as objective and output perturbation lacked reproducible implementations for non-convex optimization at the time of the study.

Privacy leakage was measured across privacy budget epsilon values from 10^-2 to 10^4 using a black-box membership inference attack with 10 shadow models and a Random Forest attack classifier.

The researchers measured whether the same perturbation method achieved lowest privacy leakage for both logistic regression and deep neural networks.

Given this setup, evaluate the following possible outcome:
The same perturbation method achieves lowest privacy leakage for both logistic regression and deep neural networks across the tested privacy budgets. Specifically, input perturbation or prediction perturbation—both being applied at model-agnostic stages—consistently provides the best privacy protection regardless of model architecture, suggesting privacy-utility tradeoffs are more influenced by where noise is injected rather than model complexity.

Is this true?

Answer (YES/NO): NO